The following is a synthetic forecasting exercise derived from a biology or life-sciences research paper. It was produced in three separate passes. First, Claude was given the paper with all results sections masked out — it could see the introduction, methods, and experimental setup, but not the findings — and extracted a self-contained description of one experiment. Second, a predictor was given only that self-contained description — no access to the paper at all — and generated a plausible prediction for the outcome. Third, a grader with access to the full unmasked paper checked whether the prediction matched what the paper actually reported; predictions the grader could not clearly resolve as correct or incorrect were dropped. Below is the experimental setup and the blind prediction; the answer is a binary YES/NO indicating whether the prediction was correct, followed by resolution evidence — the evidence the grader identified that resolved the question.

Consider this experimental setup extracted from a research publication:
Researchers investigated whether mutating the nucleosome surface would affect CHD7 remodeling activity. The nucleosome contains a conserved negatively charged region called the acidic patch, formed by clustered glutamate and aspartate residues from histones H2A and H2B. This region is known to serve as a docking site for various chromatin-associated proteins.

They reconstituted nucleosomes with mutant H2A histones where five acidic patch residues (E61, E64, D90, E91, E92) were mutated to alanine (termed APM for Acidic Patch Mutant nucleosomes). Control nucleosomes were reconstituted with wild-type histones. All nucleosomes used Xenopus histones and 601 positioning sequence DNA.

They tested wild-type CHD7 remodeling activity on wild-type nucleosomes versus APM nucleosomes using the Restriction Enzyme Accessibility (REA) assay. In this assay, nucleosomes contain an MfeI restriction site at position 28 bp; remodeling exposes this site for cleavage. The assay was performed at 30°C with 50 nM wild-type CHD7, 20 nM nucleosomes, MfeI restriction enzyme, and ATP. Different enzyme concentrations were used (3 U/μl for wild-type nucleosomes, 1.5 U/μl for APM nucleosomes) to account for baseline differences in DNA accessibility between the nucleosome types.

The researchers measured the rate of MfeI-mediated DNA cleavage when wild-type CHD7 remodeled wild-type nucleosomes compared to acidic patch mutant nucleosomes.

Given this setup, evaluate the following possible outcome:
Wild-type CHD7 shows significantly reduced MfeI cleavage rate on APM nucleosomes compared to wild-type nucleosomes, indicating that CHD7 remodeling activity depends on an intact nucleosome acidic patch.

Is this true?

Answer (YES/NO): YES